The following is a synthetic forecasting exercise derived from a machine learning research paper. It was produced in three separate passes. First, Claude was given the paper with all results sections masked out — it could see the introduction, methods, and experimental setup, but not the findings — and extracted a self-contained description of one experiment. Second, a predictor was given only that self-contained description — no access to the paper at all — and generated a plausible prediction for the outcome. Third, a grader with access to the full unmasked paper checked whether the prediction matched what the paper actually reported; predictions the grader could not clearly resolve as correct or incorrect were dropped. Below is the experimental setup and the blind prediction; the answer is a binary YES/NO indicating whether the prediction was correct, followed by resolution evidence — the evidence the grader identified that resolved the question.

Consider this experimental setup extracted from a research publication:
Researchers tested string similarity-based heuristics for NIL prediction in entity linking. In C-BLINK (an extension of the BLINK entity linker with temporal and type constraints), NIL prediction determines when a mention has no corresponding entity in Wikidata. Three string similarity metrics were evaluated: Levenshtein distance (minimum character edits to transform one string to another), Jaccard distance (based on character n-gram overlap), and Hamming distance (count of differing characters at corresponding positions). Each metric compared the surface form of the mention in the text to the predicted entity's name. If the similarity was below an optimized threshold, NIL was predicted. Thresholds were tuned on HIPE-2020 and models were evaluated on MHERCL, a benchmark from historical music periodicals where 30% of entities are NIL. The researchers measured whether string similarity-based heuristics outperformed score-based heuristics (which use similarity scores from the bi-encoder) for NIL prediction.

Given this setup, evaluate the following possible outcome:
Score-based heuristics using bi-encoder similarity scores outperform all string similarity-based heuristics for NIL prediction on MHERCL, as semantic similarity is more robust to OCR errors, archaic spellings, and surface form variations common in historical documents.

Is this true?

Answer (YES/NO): YES